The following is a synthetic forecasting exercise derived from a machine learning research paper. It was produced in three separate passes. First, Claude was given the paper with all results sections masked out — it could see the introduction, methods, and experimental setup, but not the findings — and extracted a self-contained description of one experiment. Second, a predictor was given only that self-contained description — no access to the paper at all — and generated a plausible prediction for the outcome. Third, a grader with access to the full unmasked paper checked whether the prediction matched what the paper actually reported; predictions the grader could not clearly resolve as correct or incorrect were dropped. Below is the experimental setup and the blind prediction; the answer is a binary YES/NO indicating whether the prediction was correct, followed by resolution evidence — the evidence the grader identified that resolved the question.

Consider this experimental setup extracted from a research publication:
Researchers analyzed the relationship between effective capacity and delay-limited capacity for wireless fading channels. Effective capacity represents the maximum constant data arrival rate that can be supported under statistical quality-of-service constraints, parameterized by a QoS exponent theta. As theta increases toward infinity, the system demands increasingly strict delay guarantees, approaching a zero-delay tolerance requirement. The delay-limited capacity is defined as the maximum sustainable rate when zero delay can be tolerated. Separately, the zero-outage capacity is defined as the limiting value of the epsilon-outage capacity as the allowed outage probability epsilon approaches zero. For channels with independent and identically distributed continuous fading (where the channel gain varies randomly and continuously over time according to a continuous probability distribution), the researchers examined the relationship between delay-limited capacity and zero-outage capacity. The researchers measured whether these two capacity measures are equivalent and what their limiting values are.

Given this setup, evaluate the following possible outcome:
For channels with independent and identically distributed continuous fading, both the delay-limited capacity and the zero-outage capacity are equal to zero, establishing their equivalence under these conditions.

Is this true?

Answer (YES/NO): YES